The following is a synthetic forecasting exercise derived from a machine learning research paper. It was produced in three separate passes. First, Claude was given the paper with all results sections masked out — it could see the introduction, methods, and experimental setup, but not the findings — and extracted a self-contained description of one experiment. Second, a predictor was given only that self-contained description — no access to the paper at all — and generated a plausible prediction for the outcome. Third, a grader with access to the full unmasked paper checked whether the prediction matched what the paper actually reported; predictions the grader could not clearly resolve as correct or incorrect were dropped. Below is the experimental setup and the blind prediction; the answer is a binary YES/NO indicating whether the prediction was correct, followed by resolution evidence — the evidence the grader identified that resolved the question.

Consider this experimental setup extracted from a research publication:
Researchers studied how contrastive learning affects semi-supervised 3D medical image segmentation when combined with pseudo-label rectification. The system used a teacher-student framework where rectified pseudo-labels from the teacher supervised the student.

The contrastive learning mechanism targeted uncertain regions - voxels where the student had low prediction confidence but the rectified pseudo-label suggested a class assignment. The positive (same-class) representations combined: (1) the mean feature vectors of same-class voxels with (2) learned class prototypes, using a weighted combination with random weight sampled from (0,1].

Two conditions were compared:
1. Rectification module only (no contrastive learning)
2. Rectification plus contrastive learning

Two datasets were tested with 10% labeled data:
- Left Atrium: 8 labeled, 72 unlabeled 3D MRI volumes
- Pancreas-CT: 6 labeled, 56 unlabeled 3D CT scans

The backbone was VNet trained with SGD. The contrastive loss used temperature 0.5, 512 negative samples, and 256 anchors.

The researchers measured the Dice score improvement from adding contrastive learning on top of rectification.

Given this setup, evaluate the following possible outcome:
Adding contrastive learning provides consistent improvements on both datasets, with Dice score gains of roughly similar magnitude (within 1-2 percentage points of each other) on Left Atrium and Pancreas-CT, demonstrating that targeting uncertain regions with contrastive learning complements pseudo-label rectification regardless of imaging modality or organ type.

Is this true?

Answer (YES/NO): NO